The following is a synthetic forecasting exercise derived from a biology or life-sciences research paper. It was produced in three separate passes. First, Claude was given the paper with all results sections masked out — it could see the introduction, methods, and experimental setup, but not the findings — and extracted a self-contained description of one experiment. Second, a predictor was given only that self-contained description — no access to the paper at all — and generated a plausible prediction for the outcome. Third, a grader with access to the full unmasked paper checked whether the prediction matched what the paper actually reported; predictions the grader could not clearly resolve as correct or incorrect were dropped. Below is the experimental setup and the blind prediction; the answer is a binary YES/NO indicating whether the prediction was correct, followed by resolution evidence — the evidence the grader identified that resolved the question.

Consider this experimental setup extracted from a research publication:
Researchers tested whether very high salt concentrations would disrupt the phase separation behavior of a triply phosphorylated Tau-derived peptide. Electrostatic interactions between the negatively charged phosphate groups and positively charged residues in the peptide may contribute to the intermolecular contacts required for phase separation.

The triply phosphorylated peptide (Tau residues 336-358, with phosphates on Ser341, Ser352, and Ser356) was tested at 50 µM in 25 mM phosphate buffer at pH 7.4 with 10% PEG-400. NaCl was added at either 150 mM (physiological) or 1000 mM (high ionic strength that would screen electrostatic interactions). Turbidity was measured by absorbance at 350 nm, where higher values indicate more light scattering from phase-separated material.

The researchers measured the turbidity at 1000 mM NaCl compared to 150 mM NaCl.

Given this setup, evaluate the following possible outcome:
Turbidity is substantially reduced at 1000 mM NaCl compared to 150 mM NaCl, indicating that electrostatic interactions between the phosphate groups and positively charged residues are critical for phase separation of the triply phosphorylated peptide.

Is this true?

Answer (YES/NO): NO